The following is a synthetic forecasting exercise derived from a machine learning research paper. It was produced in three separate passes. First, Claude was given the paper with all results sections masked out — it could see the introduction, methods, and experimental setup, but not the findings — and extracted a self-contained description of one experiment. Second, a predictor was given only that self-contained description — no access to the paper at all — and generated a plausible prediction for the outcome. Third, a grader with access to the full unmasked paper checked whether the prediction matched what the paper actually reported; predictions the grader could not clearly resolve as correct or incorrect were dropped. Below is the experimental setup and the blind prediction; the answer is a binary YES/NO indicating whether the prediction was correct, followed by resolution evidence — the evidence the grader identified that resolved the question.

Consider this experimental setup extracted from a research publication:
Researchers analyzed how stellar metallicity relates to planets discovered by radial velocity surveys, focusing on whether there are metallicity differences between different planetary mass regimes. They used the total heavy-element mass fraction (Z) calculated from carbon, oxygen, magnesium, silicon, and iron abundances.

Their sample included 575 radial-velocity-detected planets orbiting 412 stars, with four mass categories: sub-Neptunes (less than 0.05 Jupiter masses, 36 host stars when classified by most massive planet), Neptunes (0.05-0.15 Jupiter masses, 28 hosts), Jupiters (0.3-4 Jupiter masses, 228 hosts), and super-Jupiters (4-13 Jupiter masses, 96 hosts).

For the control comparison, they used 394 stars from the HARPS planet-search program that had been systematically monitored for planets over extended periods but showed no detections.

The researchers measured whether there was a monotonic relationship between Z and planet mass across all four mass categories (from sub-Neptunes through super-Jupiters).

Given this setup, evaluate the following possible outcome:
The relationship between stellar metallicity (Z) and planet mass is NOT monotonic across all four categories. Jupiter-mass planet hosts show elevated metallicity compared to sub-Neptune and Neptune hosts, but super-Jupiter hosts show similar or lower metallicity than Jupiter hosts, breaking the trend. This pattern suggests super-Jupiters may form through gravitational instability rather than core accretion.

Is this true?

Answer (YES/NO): NO